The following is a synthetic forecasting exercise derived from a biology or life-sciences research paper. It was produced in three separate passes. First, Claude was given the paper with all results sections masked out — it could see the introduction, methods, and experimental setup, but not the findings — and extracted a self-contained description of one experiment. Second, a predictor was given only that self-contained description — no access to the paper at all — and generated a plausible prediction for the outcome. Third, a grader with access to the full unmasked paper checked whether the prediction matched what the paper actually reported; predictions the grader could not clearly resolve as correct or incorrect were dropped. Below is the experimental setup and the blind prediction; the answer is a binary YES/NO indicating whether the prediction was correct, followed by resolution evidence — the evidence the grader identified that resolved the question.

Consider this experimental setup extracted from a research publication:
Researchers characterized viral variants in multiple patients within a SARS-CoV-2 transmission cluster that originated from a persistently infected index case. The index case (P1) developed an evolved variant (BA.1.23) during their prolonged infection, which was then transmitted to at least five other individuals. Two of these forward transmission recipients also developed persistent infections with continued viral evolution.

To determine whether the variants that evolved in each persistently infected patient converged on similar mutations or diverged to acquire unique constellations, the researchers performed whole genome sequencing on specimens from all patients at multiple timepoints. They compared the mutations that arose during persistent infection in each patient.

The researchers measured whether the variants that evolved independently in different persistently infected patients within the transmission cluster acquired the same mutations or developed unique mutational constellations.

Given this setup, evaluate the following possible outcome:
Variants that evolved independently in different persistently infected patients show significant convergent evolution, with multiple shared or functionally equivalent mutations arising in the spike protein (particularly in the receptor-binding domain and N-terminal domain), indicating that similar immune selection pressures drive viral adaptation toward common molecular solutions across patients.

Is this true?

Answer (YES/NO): NO